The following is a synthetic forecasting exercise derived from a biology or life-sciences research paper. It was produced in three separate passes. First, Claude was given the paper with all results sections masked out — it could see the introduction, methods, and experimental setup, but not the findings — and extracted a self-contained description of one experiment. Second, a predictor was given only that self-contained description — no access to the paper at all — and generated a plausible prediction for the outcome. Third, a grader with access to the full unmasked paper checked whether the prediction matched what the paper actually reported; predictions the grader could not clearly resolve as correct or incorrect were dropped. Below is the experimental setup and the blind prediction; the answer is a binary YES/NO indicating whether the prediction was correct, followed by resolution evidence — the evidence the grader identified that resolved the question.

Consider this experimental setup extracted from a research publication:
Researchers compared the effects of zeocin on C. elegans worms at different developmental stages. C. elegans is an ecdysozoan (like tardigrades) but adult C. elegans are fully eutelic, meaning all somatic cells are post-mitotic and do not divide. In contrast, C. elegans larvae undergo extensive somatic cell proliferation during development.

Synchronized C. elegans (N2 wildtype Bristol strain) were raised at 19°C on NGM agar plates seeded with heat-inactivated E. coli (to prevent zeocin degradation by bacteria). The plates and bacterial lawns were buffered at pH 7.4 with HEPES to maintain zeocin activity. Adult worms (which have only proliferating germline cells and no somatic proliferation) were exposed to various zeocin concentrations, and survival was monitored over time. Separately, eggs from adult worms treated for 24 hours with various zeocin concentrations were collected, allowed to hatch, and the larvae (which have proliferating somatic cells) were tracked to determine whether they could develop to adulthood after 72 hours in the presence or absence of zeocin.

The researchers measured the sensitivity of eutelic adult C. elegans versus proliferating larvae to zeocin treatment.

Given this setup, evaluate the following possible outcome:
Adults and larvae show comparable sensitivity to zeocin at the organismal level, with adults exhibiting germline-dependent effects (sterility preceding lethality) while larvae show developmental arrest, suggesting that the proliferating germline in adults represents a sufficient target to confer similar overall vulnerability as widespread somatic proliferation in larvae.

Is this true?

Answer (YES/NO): NO